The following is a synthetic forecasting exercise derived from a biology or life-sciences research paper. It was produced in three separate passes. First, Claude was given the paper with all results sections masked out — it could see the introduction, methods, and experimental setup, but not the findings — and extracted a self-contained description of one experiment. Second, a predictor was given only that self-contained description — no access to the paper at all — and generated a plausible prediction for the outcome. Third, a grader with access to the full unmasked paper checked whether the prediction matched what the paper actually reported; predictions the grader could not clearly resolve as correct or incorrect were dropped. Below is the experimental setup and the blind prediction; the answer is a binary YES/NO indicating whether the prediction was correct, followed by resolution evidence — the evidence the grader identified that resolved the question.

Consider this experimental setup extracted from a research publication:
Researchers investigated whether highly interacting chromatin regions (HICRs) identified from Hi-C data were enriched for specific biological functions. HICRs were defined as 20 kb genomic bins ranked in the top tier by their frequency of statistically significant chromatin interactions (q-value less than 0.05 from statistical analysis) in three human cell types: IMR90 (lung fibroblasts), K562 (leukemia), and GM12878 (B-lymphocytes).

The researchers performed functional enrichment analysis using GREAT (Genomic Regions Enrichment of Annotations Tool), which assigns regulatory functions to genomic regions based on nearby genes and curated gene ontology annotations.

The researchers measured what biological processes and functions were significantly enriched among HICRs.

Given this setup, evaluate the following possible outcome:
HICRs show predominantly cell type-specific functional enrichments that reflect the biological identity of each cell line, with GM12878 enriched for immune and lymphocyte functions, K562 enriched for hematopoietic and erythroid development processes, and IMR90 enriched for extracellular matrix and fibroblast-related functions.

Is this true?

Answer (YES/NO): NO